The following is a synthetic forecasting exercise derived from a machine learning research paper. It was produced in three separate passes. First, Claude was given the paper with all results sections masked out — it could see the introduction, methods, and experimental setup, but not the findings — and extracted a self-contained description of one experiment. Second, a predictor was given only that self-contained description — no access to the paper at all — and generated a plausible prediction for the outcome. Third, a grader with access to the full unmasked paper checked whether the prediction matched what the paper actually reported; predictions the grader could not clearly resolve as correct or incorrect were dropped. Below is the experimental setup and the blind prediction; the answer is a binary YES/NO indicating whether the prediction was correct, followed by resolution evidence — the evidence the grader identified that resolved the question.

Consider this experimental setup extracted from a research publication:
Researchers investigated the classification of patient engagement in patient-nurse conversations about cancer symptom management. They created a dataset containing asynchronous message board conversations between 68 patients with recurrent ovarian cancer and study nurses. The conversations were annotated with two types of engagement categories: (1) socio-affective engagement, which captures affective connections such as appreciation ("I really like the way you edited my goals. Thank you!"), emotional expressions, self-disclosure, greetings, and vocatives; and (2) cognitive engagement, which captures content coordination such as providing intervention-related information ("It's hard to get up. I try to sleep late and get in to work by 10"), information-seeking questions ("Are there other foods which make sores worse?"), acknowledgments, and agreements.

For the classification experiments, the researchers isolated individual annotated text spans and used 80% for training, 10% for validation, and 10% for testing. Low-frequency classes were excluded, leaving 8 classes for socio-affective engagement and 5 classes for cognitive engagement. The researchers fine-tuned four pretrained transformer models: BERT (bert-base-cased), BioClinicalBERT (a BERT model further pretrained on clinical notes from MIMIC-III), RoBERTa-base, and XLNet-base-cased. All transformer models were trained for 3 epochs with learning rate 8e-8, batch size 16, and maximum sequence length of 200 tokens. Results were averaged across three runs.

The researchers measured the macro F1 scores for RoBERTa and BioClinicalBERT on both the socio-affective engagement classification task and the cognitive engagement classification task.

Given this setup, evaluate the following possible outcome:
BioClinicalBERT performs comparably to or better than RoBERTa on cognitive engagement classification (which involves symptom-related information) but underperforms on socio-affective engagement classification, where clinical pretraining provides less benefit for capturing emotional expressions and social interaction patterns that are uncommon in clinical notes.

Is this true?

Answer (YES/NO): YES